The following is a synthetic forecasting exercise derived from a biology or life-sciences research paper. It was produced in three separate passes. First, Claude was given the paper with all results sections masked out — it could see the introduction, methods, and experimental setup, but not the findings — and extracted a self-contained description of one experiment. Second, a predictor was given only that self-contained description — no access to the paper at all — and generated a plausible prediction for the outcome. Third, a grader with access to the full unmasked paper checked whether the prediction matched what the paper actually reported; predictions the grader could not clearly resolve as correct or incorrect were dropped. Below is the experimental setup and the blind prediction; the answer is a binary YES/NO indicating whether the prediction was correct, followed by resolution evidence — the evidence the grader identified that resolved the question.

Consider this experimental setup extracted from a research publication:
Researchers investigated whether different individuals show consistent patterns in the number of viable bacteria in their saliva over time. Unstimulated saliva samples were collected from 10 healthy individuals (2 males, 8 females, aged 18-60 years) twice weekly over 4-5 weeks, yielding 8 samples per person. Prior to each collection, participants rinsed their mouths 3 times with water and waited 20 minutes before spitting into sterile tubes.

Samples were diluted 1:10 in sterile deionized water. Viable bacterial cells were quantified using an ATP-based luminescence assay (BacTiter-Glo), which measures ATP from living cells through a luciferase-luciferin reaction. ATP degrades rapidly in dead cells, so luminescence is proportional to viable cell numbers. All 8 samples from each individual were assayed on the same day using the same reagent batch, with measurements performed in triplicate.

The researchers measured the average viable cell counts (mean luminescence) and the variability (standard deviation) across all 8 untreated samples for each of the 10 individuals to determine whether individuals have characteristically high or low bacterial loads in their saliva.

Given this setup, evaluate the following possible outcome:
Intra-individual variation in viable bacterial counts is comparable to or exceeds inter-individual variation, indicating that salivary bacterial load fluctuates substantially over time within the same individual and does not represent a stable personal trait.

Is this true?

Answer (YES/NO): NO